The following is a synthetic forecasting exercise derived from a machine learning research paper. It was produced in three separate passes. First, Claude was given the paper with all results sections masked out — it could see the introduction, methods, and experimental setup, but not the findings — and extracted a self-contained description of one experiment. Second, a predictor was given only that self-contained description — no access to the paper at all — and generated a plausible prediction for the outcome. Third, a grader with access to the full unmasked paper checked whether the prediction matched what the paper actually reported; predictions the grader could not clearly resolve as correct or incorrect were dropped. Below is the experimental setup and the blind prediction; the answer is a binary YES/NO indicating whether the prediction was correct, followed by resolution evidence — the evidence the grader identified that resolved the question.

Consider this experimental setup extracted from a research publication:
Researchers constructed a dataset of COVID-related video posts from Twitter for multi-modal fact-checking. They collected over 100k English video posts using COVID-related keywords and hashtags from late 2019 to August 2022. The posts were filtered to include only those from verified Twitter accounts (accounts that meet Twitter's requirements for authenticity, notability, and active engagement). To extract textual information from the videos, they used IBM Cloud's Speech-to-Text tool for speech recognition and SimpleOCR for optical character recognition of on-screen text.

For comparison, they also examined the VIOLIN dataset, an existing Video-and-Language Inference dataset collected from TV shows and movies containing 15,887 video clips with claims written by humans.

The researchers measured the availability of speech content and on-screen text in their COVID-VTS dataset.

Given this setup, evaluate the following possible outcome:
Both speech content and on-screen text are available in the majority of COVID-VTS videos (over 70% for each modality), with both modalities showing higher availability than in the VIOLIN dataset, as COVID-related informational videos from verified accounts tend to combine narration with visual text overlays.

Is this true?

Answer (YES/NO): NO